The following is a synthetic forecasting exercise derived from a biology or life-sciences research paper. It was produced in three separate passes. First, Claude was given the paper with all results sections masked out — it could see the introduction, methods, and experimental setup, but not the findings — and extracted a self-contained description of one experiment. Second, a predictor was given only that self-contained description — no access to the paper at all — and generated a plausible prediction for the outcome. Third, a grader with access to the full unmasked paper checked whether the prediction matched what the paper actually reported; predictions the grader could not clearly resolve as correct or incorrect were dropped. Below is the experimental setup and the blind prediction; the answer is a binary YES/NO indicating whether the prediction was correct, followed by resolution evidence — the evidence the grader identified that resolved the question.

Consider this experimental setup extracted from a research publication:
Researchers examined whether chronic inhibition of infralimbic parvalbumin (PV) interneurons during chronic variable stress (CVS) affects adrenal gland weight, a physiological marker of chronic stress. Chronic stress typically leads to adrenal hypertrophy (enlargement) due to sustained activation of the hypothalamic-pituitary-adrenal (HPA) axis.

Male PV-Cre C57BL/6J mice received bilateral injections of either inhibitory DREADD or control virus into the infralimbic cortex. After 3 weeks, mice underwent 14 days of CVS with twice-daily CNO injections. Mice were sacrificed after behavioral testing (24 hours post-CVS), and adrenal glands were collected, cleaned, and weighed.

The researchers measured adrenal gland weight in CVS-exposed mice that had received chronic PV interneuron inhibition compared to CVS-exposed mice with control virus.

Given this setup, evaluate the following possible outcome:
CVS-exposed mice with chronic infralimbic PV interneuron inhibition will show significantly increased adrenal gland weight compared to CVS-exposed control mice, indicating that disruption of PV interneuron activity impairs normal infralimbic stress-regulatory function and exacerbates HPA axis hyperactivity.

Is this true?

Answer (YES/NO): NO